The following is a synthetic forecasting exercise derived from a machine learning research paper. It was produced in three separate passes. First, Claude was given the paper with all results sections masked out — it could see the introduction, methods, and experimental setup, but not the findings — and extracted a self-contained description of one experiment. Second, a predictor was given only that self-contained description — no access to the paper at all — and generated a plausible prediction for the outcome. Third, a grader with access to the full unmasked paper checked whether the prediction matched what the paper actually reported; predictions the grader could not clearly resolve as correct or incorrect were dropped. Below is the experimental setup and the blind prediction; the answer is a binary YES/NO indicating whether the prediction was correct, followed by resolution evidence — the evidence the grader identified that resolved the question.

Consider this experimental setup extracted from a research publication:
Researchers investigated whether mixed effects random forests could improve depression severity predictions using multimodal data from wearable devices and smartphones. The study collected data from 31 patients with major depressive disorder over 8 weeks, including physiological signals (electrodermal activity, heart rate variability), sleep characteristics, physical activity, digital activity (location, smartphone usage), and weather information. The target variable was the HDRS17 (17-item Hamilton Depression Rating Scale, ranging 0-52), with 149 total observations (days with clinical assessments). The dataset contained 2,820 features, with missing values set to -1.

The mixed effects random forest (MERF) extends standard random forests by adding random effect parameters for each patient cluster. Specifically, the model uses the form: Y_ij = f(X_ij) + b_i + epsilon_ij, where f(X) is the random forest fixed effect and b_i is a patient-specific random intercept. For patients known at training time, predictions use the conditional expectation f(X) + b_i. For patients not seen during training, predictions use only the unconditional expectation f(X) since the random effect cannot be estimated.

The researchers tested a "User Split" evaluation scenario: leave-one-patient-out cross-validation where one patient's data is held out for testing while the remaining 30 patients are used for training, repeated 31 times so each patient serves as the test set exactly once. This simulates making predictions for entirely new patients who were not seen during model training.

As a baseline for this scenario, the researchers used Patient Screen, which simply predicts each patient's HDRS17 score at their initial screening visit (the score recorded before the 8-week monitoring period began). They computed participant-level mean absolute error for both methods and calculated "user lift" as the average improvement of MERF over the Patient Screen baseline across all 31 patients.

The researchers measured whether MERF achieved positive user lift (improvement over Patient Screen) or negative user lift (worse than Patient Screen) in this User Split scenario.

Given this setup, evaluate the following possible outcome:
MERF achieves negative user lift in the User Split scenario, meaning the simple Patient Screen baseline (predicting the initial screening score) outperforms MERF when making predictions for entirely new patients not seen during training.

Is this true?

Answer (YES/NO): YES